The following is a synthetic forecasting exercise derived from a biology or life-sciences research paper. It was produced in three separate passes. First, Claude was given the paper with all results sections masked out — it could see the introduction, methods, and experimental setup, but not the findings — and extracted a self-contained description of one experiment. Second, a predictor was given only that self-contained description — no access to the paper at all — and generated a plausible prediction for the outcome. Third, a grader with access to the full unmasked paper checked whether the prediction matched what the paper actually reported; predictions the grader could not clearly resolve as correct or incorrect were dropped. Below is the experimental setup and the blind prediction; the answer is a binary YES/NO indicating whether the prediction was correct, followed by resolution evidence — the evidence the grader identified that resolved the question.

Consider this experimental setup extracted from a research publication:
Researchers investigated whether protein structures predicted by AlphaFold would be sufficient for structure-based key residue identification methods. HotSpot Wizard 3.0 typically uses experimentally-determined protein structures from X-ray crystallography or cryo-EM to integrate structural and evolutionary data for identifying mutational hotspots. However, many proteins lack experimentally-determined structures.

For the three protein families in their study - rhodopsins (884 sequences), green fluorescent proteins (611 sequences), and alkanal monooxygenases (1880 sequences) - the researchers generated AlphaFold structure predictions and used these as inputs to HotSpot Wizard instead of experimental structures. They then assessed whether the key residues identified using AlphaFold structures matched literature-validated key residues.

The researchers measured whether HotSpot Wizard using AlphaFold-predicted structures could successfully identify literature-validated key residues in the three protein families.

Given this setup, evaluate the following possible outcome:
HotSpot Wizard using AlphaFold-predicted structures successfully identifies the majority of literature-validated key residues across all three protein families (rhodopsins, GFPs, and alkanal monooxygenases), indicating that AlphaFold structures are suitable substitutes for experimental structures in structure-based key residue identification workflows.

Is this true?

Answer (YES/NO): NO